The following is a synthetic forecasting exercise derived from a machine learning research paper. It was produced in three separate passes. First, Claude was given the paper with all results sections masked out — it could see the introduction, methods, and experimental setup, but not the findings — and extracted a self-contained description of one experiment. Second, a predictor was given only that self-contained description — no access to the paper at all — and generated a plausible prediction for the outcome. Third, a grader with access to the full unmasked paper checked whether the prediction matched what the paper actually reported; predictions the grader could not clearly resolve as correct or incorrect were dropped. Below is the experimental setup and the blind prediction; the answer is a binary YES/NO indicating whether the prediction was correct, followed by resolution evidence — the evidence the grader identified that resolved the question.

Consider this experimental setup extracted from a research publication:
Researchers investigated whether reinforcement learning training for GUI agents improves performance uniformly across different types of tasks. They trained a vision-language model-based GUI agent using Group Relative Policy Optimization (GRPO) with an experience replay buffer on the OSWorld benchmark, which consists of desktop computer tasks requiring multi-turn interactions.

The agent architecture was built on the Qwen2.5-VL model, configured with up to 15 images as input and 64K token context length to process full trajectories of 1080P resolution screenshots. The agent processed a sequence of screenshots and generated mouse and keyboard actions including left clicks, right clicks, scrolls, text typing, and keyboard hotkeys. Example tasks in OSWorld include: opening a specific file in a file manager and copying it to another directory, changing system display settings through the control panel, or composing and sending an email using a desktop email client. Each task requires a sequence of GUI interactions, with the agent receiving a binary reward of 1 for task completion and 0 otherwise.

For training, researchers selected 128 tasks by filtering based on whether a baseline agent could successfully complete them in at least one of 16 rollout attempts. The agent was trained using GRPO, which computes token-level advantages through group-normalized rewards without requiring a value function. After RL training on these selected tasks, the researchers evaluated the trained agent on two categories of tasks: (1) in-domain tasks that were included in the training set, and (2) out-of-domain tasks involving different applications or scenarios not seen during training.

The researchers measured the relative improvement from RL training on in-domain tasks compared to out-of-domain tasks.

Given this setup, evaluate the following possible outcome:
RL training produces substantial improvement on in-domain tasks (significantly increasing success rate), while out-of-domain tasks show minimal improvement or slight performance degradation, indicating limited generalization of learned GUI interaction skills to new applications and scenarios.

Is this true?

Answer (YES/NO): YES